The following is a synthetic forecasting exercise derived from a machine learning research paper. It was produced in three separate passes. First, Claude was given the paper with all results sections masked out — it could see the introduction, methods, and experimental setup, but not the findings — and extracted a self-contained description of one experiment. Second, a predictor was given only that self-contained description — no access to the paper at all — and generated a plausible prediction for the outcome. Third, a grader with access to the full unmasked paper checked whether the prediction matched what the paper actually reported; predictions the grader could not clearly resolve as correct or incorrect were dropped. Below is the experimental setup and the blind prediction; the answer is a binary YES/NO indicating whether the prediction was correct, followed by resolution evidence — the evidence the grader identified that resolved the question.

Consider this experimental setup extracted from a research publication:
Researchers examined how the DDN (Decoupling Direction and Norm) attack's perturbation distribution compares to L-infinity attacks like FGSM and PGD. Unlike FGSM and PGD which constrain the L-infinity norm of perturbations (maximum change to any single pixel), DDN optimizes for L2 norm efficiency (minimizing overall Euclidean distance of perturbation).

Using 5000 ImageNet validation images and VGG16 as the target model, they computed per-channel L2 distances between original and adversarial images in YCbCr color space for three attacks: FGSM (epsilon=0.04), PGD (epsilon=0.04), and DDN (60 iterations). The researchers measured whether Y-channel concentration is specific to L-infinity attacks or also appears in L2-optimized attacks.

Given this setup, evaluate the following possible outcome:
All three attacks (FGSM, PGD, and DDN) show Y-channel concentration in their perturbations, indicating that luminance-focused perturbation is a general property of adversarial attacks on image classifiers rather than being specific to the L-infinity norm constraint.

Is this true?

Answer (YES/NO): YES